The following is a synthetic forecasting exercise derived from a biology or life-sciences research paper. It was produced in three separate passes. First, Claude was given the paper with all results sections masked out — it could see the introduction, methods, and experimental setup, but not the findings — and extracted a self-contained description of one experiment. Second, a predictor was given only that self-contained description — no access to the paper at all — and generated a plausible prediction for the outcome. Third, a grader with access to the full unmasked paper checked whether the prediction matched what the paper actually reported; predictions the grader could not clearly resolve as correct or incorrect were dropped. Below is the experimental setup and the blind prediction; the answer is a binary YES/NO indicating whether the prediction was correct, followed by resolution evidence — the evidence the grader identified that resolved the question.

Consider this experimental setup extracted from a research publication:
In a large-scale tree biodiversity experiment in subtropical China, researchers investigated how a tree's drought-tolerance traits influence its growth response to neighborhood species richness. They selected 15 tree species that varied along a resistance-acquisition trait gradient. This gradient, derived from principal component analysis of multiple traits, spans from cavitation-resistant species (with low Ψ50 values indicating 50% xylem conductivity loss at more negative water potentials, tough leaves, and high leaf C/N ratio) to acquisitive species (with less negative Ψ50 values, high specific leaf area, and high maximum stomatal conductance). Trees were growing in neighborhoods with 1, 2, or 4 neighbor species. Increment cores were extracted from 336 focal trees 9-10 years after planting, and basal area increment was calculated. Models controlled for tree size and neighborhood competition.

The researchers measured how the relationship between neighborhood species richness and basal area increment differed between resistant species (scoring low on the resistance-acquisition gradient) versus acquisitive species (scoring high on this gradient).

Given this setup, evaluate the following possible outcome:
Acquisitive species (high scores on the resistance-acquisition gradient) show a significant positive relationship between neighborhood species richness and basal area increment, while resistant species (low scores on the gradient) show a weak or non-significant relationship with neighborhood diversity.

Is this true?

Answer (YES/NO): NO